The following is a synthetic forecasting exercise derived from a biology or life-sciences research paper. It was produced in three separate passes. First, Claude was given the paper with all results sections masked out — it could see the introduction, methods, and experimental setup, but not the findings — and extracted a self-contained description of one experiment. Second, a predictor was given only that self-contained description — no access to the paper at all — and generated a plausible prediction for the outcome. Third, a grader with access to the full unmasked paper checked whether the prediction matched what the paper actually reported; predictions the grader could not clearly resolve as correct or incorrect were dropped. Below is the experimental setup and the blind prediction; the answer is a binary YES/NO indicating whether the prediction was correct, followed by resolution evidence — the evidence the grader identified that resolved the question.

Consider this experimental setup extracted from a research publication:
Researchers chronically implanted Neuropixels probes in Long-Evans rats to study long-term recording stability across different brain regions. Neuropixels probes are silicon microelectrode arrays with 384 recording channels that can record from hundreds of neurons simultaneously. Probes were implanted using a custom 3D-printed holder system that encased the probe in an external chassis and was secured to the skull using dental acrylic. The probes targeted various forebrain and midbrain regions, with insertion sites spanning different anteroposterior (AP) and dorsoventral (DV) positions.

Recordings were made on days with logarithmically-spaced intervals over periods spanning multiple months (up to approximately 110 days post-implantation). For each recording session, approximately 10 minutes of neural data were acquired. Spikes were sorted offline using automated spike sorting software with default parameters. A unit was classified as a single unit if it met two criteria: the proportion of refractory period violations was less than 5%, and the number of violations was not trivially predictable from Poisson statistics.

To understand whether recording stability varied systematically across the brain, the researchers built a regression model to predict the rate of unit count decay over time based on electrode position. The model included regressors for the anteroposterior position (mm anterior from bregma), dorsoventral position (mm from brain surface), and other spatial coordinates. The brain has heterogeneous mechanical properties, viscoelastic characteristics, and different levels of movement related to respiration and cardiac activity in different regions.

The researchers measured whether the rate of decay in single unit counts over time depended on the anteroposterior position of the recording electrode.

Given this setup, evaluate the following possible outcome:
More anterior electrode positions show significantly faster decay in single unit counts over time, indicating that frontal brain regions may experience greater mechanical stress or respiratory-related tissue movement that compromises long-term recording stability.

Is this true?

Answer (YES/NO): NO